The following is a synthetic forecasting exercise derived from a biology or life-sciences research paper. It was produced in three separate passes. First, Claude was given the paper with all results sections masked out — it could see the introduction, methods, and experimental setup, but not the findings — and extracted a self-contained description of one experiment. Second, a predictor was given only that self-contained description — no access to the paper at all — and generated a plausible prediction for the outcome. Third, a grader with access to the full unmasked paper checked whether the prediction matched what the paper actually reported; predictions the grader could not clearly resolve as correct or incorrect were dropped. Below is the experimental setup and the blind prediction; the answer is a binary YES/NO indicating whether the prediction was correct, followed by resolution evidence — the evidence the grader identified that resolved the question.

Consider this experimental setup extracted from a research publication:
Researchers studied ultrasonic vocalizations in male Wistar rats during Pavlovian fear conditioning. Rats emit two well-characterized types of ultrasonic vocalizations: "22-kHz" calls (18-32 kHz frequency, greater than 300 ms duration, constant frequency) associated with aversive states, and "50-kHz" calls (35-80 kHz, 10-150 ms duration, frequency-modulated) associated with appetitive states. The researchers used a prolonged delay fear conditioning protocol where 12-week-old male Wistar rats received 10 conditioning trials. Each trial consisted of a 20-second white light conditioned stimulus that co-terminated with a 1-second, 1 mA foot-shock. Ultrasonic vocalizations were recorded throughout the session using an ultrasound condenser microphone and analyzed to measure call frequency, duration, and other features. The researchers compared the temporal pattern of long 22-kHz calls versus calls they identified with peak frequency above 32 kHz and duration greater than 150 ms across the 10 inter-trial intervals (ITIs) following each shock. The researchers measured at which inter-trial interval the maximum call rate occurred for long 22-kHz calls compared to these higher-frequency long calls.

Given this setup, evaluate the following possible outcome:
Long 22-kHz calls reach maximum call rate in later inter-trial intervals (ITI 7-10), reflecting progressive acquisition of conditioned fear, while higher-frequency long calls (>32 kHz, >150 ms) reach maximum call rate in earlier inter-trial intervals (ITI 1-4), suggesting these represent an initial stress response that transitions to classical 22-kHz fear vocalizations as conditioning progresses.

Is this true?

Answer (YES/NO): NO